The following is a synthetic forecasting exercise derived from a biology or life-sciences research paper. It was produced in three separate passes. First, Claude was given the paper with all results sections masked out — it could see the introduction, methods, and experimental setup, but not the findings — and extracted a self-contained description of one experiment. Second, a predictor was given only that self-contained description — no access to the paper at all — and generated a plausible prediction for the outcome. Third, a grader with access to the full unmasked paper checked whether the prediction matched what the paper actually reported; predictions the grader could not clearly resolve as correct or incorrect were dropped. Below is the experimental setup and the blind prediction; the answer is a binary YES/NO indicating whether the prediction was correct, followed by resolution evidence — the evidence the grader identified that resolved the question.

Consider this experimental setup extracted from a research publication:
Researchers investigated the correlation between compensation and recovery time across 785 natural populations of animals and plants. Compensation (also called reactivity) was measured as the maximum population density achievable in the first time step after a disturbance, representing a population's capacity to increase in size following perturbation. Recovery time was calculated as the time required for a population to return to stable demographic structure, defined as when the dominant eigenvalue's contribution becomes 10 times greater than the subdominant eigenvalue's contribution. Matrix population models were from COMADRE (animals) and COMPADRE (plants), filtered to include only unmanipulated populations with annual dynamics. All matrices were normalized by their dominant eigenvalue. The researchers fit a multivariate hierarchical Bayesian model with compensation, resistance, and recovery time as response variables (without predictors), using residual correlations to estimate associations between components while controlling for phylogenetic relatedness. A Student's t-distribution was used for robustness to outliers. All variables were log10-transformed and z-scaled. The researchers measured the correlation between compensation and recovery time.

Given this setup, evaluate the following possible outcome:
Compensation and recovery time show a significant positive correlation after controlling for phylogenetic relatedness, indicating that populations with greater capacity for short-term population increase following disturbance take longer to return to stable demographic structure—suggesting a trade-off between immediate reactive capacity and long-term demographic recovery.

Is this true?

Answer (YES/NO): NO